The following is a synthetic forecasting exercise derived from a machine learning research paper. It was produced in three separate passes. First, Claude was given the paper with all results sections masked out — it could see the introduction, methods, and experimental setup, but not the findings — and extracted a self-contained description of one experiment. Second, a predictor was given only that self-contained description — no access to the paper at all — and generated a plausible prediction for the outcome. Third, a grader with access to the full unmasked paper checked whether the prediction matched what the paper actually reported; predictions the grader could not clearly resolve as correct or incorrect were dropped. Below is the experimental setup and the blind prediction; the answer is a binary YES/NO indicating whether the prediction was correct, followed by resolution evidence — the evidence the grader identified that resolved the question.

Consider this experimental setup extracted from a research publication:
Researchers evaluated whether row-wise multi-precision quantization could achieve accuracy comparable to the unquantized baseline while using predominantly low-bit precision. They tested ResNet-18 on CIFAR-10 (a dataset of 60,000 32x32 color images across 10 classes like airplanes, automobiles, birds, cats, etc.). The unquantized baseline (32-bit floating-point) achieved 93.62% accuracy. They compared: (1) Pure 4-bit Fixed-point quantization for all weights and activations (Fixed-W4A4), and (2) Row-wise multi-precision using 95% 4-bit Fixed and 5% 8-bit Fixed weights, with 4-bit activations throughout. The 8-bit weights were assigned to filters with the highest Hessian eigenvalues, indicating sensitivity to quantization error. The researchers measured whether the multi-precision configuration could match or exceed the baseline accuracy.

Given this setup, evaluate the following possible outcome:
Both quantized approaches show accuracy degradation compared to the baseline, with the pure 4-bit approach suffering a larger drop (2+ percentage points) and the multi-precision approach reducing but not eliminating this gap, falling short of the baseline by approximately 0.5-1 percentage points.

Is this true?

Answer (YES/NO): NO